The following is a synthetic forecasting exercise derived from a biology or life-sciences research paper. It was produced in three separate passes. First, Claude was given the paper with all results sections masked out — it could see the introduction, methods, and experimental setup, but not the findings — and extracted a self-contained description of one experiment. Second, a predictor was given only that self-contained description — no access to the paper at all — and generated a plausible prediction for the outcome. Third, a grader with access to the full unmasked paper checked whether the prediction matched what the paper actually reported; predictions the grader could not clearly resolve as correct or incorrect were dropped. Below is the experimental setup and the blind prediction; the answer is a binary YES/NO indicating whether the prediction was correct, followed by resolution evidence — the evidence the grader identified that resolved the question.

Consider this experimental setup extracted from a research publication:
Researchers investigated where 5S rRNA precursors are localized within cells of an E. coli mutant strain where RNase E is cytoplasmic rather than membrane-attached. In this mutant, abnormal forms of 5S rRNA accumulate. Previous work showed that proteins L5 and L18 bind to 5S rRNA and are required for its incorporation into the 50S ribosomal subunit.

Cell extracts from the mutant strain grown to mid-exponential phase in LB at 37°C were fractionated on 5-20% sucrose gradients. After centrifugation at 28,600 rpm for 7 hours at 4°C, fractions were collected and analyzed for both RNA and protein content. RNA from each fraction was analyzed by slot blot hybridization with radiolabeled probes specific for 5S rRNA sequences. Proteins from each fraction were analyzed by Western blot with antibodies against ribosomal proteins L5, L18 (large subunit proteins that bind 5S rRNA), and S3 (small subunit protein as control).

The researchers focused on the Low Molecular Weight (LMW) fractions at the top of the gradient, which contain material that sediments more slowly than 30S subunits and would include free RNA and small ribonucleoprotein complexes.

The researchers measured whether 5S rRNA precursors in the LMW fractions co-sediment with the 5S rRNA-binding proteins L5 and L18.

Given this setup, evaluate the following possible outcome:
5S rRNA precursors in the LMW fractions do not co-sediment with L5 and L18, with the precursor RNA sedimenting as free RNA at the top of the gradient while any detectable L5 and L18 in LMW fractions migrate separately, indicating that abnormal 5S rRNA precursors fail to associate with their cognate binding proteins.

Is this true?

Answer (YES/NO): NO